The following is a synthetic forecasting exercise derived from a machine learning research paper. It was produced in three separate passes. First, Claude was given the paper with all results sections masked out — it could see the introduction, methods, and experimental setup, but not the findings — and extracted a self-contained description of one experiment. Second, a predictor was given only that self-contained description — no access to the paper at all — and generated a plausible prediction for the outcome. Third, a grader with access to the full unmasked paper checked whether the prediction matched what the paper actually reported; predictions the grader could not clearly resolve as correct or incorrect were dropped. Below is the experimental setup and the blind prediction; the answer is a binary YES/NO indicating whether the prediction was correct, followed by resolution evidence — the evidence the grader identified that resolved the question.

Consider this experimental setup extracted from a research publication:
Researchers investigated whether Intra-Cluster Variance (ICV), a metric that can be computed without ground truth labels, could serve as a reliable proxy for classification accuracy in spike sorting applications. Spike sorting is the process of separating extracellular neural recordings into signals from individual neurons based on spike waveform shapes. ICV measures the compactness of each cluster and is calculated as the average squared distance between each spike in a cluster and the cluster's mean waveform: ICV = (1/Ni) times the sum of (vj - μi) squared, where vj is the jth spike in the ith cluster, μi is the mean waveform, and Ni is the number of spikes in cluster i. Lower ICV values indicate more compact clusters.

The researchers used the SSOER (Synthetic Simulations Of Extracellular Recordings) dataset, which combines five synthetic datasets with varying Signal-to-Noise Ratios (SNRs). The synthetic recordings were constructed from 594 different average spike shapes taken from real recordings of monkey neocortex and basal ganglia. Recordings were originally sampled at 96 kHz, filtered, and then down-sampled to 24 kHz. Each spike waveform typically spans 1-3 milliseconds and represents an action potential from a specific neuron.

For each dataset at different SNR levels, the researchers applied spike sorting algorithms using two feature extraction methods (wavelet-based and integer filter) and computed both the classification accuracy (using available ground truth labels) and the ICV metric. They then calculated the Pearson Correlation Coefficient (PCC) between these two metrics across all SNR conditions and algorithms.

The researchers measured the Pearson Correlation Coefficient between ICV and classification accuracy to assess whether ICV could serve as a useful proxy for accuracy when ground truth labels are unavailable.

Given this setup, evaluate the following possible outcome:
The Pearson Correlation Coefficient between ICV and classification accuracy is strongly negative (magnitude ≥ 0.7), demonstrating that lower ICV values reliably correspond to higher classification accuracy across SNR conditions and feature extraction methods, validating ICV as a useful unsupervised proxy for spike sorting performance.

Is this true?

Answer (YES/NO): NO